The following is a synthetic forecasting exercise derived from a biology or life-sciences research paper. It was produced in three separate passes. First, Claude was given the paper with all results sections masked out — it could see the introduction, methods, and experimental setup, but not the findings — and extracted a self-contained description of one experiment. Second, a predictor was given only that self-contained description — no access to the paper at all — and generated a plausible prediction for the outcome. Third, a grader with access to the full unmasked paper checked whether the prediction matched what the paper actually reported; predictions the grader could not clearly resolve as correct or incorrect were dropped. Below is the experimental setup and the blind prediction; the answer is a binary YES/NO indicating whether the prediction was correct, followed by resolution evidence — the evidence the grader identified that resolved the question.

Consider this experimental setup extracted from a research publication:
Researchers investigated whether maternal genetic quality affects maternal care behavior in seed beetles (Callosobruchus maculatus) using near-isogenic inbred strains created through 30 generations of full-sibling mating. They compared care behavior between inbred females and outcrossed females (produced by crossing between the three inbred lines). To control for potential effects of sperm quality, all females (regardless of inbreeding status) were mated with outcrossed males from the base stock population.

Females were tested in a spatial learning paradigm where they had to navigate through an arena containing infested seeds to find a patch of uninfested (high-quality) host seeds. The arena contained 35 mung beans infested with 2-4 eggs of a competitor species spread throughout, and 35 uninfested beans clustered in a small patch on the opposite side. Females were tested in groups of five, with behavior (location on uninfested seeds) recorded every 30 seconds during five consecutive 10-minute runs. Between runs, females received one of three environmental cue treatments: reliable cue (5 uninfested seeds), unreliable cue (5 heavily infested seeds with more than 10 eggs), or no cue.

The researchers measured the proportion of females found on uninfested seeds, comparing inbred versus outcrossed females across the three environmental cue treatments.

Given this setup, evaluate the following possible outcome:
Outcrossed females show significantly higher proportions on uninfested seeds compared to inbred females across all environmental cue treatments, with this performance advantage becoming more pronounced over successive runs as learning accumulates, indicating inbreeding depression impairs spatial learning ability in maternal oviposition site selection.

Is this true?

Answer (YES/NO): NO